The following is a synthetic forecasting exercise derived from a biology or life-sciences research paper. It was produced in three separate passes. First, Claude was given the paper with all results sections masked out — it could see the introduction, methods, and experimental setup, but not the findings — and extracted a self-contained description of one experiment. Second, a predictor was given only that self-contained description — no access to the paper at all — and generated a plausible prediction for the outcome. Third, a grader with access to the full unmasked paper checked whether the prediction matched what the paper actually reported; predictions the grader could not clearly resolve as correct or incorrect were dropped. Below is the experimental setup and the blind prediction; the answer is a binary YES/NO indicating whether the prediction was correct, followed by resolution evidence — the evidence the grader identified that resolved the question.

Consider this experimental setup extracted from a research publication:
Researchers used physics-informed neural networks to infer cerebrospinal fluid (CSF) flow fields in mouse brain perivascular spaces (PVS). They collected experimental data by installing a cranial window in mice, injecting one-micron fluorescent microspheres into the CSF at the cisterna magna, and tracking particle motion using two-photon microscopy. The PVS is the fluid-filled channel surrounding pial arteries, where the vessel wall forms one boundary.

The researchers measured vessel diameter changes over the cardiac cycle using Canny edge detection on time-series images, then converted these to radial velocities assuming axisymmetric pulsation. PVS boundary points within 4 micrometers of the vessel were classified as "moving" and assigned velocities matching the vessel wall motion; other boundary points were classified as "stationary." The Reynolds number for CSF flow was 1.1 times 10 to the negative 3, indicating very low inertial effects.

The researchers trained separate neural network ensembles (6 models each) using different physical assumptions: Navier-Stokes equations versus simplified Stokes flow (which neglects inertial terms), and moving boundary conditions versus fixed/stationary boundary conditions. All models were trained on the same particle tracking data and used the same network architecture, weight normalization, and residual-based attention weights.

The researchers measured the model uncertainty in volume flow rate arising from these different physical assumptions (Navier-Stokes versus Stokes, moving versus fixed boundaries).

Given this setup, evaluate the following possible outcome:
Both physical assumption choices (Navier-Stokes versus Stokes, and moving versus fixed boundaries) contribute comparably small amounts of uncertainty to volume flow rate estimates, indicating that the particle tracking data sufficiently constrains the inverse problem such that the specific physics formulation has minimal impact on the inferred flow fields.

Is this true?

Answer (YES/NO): YES